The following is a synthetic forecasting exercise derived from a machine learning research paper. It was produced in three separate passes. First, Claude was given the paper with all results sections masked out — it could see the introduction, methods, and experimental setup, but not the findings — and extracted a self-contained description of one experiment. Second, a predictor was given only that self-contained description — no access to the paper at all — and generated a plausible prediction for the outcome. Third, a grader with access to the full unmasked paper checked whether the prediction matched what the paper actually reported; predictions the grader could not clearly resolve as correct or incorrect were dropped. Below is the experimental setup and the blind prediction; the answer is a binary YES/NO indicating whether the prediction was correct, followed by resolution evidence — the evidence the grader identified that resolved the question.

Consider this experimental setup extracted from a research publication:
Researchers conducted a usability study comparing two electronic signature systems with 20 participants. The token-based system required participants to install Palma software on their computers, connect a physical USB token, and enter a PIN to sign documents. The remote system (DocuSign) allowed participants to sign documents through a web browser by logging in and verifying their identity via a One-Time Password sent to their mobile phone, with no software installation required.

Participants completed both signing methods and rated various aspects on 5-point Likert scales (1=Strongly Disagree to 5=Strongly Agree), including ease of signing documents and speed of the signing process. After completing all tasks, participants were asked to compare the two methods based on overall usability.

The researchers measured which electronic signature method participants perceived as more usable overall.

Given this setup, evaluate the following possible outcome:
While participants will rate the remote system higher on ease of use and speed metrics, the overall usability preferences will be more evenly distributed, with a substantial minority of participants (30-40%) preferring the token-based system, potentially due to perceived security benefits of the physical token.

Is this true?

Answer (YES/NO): NO